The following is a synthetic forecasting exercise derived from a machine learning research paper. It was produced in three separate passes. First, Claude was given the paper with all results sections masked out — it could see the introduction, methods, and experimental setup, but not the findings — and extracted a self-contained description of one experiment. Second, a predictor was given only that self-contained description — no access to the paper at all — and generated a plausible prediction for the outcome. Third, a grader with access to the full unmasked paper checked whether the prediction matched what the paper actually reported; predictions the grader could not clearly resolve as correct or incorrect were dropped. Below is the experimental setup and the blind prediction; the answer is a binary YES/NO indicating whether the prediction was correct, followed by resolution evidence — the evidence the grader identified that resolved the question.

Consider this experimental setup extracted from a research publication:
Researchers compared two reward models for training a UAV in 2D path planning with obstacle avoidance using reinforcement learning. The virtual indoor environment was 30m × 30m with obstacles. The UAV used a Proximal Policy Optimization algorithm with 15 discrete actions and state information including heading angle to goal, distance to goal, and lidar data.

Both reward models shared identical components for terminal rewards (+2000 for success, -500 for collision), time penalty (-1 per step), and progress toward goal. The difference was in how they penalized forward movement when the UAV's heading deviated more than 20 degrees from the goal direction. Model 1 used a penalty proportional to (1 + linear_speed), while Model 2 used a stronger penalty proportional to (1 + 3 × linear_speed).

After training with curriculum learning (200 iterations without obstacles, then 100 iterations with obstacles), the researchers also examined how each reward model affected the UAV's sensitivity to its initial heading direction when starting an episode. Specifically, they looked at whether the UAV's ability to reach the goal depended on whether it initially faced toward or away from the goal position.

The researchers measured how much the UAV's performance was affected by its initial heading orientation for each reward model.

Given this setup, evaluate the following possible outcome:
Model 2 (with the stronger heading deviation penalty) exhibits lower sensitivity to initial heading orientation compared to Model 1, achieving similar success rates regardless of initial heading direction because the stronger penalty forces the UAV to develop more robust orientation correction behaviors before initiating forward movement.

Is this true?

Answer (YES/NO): YES